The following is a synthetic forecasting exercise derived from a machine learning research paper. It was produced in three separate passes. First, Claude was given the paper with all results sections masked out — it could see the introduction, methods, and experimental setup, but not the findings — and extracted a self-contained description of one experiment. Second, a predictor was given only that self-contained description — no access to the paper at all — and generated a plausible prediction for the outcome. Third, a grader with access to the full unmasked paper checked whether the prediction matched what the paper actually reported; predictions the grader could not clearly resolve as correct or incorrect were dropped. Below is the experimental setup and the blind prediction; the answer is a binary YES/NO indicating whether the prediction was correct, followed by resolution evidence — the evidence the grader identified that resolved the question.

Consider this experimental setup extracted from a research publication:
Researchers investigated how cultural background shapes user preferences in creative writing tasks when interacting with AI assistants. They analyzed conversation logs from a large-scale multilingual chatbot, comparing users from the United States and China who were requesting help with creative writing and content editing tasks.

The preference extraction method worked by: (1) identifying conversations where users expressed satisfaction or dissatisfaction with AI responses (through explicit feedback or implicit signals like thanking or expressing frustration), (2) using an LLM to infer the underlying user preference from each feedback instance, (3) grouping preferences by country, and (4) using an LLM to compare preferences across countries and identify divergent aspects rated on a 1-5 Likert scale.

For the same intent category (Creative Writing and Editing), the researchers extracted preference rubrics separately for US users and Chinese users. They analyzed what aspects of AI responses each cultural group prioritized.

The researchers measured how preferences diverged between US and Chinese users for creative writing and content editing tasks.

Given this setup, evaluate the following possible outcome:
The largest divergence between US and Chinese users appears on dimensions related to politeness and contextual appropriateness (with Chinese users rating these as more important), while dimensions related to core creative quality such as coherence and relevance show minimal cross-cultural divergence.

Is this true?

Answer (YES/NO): NO